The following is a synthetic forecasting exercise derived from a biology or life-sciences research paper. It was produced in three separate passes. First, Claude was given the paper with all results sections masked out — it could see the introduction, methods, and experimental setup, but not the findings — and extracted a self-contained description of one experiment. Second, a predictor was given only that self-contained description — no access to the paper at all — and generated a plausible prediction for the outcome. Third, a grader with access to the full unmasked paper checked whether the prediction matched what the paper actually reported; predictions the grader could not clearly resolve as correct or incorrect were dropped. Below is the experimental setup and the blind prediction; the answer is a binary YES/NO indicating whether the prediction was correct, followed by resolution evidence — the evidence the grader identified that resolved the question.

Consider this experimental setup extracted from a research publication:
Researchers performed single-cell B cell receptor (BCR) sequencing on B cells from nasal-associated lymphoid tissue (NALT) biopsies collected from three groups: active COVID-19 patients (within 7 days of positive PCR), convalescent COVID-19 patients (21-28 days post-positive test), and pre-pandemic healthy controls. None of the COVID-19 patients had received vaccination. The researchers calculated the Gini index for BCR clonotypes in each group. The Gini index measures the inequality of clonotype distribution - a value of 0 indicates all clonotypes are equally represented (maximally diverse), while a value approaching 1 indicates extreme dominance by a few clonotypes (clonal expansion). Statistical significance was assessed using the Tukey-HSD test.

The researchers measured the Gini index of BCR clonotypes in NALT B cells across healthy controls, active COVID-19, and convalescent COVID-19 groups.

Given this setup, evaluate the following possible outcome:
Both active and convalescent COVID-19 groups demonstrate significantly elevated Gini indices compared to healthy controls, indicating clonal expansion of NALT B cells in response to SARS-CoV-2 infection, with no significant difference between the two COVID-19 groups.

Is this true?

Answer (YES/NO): NO